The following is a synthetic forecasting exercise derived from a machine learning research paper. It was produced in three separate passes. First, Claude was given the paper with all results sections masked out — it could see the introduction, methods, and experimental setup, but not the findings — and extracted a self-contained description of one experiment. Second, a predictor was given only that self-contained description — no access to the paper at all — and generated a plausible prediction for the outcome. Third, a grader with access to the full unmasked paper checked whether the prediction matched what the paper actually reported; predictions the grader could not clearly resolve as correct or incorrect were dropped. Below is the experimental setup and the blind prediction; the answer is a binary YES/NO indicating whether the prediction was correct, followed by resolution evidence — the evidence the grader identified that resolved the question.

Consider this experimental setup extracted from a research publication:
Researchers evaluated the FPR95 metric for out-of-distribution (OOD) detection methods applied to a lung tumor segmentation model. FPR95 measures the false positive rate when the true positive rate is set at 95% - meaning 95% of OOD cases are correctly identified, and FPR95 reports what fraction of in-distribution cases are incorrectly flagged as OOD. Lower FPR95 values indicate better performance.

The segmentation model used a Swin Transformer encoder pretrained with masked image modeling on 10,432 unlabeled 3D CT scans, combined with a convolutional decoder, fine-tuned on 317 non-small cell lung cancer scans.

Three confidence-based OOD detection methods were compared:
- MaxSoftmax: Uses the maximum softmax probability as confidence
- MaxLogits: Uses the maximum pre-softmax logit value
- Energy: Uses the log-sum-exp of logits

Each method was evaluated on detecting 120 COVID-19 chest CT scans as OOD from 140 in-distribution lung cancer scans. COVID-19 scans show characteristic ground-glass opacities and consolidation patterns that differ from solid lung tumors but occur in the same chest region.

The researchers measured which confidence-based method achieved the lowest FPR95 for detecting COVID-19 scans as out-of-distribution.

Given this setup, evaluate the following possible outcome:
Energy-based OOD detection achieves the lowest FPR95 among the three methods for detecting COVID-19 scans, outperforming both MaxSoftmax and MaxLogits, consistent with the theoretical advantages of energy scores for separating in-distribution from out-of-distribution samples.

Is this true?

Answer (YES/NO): NO